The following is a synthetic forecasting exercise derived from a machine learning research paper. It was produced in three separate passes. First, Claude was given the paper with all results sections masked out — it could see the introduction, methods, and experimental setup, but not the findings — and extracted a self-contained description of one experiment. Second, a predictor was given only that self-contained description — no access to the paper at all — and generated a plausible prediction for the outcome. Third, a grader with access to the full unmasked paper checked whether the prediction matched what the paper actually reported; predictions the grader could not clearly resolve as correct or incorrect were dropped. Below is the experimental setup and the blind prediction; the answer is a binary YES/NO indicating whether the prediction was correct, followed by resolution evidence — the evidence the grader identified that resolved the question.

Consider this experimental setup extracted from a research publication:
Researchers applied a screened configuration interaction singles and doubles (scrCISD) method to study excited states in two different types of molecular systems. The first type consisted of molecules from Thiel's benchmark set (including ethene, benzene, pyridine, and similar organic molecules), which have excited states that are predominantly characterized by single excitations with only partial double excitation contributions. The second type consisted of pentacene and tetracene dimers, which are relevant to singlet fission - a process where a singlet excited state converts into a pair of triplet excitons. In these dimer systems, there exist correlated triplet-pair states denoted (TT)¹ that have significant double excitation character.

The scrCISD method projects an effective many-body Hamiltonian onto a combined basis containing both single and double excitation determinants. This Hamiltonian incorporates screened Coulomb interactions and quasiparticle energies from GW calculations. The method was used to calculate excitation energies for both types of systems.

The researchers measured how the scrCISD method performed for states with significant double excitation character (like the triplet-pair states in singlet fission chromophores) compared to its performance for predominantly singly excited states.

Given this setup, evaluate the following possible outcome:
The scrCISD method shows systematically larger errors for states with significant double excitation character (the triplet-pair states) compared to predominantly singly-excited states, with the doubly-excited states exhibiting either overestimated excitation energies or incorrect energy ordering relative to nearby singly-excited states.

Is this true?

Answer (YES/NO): NO